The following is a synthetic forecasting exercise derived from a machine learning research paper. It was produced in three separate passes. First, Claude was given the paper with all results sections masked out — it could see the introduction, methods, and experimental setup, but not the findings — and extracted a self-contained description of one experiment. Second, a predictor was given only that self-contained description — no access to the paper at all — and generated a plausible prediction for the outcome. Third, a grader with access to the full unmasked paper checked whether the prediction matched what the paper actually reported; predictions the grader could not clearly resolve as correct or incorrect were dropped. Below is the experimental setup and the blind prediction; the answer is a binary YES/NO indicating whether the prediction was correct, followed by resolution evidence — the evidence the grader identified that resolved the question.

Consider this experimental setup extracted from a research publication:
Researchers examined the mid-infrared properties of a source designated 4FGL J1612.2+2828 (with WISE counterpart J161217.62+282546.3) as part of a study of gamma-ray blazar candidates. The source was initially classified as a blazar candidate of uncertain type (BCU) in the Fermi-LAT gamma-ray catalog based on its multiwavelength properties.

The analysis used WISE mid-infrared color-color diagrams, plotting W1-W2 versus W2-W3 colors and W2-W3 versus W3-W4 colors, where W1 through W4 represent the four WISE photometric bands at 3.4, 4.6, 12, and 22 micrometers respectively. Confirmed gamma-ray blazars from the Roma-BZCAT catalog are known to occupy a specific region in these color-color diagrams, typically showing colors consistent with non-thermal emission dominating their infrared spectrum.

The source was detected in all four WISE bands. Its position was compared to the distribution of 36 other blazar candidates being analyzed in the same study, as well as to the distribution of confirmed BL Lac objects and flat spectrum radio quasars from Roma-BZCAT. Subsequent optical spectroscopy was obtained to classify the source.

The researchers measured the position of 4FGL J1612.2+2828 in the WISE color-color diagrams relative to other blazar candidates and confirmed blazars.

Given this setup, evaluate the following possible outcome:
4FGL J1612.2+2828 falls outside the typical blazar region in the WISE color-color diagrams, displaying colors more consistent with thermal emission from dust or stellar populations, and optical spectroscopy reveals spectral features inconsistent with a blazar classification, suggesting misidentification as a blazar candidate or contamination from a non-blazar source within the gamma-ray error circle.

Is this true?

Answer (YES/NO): YES